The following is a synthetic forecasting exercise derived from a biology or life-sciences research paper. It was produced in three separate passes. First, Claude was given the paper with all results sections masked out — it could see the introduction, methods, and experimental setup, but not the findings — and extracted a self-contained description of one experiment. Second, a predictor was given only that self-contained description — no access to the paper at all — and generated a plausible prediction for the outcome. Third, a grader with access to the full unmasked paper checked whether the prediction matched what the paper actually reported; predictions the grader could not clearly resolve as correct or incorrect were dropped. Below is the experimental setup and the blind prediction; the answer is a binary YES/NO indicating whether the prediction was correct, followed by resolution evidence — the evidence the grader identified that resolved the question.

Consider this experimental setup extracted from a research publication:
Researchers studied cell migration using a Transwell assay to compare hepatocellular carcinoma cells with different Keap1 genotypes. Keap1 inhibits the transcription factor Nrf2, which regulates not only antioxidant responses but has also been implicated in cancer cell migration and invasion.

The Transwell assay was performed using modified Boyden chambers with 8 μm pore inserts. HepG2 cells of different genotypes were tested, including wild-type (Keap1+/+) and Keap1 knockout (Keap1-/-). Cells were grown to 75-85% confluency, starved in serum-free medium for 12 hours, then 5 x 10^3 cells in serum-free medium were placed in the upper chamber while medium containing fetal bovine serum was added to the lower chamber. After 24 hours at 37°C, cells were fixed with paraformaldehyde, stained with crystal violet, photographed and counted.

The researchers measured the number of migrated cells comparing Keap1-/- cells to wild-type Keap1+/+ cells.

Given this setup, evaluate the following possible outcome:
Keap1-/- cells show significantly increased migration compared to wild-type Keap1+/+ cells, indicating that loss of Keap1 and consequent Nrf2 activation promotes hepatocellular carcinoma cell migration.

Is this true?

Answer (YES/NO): NO